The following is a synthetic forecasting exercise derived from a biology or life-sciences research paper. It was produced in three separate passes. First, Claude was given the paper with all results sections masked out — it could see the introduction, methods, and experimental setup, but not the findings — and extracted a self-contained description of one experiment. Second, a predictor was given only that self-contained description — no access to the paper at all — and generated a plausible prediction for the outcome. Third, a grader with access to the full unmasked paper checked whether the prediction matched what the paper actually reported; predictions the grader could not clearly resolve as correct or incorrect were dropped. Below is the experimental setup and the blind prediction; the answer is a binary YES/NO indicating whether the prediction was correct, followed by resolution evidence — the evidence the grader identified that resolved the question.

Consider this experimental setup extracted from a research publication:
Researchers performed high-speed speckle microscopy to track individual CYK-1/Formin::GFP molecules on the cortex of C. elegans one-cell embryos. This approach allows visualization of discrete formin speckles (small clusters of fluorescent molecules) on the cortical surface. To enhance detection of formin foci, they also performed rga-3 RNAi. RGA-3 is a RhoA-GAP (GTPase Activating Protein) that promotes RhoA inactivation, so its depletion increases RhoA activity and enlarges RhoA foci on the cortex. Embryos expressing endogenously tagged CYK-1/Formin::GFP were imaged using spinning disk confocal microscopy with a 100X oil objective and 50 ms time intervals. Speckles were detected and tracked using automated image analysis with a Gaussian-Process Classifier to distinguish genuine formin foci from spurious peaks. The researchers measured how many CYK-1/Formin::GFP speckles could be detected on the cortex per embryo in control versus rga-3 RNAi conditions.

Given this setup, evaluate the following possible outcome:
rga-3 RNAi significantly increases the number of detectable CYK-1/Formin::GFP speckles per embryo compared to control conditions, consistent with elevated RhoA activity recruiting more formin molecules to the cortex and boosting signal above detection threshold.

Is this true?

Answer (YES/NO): YES